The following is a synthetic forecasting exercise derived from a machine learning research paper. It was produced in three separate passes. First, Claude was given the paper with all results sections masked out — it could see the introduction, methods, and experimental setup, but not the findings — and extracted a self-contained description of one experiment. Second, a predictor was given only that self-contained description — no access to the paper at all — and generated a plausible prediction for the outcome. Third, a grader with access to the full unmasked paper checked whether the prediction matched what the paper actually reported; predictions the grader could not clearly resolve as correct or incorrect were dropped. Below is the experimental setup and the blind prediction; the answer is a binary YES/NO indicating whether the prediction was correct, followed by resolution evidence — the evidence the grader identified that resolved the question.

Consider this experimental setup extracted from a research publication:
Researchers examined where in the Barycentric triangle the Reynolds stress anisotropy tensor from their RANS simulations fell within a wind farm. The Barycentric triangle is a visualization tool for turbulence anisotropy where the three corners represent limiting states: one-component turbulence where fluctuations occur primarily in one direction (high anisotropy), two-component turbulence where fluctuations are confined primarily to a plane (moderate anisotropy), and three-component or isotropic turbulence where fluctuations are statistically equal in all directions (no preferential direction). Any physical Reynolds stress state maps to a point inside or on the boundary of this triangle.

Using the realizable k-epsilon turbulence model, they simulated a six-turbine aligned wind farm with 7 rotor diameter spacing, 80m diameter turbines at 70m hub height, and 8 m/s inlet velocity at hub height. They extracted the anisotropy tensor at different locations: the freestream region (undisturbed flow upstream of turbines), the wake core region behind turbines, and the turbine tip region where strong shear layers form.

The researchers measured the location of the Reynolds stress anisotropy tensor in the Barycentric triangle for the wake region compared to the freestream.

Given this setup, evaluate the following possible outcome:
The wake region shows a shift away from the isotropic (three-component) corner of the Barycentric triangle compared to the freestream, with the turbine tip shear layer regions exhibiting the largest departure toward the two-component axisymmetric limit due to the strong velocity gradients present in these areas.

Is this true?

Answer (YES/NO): NO